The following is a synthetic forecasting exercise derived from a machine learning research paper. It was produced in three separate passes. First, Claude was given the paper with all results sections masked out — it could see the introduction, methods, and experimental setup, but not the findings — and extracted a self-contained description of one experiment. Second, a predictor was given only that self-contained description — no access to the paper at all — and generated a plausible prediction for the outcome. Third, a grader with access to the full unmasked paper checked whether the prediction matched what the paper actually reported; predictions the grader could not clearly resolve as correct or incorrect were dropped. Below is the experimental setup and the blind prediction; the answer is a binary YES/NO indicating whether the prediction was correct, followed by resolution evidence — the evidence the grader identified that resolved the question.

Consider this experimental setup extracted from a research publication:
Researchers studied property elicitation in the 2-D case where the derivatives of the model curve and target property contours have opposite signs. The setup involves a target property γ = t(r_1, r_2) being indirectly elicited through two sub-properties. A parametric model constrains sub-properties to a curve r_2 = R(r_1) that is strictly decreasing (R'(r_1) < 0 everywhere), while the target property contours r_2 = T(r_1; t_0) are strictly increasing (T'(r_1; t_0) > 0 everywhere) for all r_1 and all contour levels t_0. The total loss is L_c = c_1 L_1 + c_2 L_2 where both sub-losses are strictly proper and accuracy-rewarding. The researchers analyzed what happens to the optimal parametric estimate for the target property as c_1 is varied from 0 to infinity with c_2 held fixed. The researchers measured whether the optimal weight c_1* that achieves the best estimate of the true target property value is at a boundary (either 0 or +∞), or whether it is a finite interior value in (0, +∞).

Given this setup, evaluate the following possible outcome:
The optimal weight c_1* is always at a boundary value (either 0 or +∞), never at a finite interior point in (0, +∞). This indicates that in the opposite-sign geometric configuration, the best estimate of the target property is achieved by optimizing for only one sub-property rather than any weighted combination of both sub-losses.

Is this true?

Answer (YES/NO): NO